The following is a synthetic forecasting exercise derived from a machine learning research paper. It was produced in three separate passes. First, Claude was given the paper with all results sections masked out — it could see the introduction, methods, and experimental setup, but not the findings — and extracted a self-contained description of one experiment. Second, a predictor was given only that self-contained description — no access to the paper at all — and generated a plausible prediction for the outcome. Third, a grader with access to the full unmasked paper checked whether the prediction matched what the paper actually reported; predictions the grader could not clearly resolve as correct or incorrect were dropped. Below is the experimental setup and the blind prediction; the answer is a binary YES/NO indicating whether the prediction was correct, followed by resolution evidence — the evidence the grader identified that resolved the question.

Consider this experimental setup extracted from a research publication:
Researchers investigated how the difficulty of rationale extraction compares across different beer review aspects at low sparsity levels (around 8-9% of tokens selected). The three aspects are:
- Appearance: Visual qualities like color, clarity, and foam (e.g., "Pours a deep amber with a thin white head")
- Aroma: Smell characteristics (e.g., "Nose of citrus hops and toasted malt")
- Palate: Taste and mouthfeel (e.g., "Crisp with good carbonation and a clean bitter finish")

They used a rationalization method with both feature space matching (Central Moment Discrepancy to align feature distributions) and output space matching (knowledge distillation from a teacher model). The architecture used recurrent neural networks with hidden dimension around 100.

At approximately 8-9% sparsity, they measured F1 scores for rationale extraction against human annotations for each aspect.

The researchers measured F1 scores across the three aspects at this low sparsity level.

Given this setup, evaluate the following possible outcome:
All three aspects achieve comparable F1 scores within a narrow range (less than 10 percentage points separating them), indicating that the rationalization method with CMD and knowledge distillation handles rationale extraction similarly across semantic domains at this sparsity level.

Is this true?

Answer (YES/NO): NO